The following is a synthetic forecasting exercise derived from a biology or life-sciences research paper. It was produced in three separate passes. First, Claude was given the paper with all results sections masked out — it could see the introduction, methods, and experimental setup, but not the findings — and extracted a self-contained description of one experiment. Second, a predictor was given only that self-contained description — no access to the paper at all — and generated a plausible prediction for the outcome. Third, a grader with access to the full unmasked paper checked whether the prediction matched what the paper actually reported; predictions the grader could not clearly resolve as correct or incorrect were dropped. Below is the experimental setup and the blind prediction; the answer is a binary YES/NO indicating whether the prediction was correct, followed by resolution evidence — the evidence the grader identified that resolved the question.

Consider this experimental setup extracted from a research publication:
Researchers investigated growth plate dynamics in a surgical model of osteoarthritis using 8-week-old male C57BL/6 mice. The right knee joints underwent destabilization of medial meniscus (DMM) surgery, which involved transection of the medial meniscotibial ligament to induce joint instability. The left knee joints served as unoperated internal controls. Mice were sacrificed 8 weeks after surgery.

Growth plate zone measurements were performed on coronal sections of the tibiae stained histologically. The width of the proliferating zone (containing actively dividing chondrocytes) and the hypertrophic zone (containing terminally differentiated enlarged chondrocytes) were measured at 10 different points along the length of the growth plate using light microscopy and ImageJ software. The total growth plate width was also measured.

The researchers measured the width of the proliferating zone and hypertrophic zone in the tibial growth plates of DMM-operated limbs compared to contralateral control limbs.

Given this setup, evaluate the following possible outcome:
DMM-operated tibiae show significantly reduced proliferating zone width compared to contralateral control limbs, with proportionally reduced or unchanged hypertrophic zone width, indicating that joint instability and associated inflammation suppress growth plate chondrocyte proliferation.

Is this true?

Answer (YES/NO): NO